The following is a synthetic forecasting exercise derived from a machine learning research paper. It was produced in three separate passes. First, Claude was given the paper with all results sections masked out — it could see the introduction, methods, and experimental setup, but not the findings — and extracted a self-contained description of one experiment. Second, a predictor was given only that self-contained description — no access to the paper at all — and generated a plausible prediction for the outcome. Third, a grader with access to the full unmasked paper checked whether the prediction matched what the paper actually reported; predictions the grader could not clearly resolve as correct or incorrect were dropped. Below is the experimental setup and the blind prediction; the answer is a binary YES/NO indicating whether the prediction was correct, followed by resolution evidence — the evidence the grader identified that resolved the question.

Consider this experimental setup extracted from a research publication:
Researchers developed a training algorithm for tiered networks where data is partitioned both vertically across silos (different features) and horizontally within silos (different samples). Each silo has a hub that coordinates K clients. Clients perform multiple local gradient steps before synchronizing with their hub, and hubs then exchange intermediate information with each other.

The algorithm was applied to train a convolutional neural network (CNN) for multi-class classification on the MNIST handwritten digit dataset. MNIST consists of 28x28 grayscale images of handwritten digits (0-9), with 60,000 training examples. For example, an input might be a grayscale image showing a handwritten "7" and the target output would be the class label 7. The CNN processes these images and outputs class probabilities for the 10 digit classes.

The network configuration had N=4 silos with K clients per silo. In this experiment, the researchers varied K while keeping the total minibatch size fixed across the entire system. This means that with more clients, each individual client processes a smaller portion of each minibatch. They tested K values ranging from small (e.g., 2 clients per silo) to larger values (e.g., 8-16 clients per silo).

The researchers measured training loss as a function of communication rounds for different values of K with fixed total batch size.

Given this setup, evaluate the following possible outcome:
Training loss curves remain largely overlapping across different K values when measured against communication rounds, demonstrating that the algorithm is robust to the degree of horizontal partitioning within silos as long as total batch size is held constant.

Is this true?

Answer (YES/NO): YES